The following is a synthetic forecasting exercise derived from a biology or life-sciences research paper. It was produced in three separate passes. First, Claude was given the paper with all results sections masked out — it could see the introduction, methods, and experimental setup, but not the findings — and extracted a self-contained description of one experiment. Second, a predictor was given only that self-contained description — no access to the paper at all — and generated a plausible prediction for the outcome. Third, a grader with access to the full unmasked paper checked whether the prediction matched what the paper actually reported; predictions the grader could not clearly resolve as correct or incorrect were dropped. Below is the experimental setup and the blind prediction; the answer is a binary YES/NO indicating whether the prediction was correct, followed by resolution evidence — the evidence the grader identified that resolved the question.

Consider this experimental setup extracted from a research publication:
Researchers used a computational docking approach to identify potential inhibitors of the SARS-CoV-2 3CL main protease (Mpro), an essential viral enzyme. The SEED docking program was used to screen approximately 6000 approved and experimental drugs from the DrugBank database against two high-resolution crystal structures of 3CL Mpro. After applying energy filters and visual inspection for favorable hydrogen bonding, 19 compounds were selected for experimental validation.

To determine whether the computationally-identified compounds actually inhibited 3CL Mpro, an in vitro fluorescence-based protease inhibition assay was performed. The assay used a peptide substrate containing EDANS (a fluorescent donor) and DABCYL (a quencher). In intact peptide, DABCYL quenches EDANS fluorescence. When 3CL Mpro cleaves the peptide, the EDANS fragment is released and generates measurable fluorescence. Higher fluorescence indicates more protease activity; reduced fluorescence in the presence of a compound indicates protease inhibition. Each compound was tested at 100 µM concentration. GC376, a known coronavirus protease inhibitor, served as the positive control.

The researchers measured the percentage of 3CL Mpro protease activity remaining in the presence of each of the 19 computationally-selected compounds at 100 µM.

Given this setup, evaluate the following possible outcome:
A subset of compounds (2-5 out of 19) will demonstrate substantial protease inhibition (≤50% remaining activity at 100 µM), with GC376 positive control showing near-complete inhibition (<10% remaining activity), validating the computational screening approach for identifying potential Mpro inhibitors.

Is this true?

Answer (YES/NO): YES